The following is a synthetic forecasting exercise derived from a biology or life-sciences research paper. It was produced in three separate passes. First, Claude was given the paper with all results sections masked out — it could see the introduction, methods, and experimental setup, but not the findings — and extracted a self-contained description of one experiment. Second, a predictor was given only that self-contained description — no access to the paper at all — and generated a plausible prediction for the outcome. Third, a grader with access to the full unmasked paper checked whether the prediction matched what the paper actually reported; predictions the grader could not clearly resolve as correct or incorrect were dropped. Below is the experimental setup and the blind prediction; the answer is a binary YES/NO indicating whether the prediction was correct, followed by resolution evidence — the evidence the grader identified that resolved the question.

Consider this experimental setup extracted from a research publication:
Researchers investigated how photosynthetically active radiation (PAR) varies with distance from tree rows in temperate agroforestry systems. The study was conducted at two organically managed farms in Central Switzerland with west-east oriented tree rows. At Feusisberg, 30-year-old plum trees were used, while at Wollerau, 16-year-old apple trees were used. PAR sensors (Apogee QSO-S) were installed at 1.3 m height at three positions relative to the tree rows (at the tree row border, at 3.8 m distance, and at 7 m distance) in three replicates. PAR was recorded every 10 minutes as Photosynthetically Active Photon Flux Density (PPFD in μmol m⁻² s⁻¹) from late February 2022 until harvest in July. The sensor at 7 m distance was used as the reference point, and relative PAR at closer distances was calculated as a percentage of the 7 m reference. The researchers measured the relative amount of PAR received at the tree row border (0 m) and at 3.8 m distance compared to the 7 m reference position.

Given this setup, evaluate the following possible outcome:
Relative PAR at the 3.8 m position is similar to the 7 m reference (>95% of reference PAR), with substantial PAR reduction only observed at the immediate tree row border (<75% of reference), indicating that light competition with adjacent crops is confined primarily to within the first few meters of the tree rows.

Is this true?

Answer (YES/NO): YES